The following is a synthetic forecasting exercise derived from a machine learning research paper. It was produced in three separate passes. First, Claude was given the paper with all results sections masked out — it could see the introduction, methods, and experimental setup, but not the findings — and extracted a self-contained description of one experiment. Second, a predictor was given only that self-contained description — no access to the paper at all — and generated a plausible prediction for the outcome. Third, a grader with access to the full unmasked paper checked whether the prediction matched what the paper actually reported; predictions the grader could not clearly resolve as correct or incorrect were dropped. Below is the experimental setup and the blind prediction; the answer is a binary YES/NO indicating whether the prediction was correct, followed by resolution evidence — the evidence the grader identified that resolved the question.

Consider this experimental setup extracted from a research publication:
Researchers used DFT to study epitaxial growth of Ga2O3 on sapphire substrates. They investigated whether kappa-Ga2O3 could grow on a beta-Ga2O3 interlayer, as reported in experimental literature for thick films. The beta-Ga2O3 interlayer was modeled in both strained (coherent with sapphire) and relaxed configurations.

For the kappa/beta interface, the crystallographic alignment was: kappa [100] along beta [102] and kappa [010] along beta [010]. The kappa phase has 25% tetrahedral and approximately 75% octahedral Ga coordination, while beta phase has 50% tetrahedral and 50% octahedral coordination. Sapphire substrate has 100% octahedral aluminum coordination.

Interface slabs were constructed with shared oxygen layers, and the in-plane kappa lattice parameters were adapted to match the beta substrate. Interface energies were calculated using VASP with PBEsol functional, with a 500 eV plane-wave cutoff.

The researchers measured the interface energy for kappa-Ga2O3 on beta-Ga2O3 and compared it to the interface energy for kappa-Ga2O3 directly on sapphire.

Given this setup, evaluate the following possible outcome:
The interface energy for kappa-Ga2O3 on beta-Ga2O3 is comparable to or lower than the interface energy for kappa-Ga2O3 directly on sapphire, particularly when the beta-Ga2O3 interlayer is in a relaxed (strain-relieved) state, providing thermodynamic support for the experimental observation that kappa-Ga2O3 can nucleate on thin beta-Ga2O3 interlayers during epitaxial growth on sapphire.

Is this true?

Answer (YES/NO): NO